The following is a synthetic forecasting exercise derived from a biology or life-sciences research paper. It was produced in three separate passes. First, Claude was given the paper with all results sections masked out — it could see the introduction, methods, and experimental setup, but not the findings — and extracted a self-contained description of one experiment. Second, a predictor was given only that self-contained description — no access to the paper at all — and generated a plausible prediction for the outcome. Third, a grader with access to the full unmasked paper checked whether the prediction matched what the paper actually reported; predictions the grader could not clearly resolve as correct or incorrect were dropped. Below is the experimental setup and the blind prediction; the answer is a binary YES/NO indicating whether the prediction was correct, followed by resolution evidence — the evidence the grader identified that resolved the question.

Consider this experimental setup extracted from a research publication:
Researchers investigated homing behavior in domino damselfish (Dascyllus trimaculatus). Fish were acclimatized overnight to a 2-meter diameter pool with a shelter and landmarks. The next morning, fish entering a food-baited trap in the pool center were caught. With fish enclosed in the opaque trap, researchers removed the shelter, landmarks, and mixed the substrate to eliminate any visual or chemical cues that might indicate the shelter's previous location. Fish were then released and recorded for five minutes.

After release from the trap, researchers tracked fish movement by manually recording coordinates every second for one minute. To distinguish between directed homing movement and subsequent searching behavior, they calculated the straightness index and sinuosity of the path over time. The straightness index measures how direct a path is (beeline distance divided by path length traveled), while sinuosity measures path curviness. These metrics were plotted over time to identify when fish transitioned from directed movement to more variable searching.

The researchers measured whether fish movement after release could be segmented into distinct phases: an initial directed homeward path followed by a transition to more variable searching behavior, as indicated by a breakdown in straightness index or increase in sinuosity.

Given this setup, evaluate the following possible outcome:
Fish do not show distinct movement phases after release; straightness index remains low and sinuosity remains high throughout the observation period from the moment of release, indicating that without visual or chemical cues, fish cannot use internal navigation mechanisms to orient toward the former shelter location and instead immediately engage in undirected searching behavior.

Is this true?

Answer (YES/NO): NO